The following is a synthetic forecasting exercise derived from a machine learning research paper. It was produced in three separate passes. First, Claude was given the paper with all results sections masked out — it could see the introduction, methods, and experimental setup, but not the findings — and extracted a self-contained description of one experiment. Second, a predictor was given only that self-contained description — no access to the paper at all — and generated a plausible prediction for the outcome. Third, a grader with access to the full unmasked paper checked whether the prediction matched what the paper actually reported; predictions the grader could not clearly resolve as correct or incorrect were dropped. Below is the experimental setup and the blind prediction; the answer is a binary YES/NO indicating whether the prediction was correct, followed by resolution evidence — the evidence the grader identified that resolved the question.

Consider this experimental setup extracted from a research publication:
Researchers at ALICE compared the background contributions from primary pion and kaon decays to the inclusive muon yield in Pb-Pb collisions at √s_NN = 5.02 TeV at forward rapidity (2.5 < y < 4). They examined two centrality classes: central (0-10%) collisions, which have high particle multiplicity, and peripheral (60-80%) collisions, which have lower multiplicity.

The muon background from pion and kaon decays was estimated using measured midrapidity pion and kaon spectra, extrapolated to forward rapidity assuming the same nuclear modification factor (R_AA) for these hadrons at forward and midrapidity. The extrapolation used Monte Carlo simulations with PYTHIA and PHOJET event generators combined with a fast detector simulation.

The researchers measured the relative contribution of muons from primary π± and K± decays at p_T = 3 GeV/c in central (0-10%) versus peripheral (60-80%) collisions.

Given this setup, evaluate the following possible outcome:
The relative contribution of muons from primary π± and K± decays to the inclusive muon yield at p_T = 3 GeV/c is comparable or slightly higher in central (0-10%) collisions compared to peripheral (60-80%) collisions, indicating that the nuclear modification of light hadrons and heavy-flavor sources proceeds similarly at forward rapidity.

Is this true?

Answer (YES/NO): NO